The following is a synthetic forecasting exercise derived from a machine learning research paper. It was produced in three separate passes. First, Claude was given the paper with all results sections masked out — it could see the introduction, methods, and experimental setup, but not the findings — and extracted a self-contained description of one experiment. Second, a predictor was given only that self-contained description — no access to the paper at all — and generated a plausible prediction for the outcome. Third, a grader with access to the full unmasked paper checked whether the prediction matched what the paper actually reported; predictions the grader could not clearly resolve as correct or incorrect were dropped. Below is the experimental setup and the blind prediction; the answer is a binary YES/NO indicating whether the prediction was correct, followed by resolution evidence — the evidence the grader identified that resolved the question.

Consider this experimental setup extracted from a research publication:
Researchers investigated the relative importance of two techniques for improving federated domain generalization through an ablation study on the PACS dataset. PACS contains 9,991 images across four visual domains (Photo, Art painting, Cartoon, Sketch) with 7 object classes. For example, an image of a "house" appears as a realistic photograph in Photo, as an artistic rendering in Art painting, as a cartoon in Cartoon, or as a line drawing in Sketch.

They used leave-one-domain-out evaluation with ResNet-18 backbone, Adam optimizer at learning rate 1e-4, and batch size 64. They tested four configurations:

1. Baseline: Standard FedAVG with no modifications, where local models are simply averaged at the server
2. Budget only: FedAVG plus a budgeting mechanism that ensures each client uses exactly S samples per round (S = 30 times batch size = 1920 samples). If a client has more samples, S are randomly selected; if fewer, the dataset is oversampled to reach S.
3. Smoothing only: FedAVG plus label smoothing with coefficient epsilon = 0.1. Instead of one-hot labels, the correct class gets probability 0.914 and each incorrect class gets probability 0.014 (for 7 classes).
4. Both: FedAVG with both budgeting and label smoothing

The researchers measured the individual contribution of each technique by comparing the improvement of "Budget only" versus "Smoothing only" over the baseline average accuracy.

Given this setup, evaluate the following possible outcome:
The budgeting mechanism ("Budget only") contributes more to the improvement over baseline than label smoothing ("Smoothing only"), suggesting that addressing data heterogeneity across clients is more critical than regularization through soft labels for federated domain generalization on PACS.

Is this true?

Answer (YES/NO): NO